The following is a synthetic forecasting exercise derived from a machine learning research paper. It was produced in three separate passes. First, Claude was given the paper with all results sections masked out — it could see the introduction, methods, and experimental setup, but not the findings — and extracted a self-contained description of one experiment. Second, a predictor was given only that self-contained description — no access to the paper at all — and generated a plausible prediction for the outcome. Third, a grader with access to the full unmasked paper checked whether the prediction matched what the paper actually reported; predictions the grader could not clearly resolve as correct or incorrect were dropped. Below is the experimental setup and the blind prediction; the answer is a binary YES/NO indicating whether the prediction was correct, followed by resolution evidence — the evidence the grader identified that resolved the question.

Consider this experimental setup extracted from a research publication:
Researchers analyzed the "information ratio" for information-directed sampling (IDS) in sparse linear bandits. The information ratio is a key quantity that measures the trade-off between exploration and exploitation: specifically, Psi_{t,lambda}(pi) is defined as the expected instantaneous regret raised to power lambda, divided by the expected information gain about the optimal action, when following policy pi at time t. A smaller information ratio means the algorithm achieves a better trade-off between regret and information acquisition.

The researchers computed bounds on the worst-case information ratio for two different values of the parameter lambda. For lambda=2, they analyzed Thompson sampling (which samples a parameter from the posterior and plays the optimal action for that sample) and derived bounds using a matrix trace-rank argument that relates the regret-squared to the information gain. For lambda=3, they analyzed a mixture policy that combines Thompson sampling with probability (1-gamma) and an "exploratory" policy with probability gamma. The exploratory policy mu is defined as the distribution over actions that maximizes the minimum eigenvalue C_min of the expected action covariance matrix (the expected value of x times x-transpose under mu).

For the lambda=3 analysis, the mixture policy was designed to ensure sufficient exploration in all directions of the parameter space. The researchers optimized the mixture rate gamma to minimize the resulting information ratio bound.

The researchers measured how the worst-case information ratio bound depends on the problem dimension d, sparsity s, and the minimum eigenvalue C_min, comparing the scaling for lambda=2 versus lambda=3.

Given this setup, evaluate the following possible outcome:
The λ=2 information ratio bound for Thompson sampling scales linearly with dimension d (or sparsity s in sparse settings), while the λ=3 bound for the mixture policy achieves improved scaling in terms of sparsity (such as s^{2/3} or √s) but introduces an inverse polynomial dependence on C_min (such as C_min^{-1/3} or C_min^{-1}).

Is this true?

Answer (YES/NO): NO